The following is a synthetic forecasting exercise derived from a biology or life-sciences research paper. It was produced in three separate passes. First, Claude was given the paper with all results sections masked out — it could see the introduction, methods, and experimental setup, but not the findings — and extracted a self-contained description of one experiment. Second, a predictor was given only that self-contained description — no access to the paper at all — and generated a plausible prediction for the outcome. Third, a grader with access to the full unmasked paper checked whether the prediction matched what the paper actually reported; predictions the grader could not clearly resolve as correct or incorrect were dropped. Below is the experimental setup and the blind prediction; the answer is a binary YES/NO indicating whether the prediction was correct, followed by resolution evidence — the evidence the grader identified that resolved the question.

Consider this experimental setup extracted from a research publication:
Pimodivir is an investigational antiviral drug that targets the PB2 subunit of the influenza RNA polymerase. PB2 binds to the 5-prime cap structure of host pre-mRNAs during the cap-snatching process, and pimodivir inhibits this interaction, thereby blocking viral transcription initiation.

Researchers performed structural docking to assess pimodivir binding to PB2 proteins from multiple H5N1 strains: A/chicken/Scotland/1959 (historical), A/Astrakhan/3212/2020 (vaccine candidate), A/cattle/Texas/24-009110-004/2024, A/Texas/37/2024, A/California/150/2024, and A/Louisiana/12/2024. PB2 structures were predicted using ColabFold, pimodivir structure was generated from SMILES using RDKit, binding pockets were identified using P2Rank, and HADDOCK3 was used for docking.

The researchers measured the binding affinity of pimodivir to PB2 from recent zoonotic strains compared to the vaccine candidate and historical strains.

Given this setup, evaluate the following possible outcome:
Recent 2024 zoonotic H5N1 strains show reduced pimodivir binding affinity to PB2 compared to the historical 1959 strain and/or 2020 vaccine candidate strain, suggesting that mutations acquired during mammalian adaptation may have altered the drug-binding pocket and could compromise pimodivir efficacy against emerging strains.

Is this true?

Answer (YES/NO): NO